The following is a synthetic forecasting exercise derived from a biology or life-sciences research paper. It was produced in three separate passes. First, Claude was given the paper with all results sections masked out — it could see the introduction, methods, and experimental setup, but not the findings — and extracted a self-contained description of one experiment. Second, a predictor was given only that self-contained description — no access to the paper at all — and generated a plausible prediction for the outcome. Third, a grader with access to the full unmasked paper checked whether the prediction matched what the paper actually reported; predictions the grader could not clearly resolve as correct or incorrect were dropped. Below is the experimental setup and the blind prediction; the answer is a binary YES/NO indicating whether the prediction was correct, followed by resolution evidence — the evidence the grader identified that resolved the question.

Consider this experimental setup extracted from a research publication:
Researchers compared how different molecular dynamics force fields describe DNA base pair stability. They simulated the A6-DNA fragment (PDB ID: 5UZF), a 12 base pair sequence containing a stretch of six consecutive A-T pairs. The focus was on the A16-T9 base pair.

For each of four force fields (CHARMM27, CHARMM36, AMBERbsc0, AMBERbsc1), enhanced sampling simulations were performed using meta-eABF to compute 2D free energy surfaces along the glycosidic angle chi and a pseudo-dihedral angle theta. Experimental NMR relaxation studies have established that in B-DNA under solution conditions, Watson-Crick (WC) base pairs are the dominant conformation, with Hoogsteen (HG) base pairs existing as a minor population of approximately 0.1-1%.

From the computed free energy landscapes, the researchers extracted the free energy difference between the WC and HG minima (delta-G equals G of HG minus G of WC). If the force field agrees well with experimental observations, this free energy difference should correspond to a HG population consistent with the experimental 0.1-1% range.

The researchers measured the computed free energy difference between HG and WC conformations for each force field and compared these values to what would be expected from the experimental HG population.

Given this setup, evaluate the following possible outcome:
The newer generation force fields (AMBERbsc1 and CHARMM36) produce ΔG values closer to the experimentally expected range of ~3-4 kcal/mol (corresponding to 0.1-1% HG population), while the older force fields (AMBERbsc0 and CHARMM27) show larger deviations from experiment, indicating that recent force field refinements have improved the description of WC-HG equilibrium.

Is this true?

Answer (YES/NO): YES